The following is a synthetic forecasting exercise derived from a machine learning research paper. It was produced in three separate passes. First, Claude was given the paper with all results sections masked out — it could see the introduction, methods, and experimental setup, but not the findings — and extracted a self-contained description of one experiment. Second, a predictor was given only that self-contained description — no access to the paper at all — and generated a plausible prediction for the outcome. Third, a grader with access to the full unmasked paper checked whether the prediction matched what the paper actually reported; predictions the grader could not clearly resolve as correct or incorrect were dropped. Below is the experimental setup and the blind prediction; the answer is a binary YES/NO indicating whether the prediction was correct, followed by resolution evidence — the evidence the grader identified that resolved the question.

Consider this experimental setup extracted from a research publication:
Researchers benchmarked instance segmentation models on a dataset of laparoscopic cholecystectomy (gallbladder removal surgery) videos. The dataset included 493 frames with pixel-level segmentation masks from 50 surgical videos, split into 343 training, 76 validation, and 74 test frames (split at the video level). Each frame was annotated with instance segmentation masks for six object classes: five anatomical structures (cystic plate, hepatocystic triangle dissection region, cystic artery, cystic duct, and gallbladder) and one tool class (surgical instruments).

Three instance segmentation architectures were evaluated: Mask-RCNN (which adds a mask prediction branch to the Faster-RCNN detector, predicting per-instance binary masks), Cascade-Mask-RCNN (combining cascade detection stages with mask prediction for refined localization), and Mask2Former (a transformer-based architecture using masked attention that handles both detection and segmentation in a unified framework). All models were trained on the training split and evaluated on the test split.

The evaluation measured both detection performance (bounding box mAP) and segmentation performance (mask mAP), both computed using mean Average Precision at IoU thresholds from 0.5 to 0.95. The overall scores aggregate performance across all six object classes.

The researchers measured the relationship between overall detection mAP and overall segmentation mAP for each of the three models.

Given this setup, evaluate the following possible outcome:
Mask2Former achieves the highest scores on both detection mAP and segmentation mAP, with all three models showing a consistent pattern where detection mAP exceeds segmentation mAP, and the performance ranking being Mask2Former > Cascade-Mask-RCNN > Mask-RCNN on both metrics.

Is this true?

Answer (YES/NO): NO